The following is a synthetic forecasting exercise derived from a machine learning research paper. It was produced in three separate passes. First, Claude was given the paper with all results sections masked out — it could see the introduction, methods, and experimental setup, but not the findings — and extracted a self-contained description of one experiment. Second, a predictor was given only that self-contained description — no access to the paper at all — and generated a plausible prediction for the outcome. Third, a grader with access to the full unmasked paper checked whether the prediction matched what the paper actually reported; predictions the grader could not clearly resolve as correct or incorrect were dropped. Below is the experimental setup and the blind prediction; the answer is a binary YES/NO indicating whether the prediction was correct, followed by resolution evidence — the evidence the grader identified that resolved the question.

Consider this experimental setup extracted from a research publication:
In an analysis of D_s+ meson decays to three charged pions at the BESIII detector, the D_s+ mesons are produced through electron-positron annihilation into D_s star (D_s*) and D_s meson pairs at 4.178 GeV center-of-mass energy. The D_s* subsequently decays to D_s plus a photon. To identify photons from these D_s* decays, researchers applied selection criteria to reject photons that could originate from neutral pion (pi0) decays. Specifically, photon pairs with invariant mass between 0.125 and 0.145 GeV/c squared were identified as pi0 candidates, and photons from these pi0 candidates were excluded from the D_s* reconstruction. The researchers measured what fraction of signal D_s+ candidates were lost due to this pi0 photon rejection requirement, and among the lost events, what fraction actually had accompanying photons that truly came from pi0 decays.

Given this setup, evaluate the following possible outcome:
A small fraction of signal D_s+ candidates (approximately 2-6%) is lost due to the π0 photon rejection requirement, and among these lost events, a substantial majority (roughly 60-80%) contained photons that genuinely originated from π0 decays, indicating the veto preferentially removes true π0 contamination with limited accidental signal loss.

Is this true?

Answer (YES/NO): NO